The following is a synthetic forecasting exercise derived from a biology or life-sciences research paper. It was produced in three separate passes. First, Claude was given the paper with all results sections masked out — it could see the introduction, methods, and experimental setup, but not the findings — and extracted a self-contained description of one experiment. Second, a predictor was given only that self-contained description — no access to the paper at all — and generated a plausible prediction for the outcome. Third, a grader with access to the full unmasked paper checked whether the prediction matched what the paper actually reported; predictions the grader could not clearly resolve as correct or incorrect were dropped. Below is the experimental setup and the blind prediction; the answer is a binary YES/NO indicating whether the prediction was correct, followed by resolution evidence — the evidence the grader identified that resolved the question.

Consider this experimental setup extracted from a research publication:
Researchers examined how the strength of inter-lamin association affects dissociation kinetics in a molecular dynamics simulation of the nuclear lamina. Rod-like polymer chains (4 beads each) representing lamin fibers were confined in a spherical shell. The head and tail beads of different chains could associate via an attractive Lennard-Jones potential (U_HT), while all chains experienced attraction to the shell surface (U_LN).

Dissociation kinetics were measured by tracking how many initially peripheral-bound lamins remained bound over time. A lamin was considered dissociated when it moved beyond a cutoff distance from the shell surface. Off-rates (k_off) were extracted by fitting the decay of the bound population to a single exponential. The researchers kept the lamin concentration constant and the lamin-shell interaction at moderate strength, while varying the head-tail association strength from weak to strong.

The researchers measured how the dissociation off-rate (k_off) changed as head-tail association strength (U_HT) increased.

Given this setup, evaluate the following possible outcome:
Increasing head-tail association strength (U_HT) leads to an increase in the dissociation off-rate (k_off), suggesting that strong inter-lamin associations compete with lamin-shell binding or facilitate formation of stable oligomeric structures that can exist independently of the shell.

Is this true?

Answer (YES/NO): NO